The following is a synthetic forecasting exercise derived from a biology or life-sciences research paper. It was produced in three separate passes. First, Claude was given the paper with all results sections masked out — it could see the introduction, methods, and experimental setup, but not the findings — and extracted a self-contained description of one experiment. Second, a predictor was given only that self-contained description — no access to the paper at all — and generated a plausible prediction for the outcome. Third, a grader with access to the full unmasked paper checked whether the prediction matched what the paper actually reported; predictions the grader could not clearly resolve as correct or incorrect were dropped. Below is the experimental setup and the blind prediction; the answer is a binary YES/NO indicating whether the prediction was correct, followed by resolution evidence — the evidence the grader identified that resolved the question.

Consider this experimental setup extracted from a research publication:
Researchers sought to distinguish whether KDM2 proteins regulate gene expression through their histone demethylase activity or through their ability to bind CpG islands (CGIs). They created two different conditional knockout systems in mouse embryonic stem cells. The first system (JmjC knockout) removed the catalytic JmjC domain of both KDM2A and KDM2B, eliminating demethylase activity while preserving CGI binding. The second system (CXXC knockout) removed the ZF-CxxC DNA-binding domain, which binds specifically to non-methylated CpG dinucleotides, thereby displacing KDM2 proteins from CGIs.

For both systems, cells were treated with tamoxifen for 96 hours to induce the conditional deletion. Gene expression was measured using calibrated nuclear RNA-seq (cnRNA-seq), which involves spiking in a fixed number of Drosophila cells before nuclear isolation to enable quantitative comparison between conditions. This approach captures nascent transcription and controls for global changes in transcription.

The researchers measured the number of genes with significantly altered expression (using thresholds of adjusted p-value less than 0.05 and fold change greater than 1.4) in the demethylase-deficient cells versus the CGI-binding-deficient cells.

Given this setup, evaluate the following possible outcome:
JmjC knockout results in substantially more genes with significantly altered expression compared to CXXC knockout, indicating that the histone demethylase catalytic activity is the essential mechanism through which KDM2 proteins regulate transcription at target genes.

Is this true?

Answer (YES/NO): NO